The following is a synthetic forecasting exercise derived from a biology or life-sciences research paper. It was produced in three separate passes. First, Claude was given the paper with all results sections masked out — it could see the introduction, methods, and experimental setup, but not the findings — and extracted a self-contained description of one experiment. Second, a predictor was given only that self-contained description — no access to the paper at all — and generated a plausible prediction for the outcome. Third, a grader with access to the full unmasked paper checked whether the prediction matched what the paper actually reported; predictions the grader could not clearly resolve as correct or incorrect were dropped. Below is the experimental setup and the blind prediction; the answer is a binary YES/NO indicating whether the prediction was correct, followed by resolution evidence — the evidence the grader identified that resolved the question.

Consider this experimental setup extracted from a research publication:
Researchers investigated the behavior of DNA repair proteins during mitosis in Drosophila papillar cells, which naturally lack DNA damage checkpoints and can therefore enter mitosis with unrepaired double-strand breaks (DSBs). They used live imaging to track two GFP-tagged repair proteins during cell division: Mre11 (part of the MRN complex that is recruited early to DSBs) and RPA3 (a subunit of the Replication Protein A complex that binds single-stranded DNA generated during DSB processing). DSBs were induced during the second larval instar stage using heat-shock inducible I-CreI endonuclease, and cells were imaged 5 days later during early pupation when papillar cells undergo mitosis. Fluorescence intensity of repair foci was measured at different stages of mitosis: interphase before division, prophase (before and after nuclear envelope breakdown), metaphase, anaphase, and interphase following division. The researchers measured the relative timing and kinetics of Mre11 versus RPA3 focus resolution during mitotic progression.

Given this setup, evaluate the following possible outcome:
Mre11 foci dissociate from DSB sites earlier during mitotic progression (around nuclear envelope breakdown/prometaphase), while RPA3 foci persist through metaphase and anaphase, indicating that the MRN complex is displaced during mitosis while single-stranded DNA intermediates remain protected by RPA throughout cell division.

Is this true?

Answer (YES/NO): YES